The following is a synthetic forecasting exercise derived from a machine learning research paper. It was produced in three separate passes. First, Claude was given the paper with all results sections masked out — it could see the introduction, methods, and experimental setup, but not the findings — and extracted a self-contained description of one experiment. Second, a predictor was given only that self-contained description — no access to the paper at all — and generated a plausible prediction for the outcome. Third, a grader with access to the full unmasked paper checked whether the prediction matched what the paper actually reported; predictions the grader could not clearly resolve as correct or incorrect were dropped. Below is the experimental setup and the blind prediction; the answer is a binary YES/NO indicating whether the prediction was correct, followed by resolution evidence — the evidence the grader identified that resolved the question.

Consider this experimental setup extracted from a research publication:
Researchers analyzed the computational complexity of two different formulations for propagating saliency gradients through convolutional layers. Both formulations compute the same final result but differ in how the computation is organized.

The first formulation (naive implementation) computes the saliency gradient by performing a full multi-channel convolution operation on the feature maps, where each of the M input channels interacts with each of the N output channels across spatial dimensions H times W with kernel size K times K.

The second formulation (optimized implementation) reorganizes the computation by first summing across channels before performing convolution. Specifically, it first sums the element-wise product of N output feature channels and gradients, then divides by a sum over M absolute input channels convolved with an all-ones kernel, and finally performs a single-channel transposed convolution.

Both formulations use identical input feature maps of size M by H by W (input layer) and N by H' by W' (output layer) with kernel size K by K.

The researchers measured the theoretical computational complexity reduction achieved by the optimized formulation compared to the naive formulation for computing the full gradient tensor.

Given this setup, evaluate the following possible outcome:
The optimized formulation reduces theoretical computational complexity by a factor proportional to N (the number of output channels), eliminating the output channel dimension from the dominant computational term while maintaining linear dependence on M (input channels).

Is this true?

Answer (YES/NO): NO